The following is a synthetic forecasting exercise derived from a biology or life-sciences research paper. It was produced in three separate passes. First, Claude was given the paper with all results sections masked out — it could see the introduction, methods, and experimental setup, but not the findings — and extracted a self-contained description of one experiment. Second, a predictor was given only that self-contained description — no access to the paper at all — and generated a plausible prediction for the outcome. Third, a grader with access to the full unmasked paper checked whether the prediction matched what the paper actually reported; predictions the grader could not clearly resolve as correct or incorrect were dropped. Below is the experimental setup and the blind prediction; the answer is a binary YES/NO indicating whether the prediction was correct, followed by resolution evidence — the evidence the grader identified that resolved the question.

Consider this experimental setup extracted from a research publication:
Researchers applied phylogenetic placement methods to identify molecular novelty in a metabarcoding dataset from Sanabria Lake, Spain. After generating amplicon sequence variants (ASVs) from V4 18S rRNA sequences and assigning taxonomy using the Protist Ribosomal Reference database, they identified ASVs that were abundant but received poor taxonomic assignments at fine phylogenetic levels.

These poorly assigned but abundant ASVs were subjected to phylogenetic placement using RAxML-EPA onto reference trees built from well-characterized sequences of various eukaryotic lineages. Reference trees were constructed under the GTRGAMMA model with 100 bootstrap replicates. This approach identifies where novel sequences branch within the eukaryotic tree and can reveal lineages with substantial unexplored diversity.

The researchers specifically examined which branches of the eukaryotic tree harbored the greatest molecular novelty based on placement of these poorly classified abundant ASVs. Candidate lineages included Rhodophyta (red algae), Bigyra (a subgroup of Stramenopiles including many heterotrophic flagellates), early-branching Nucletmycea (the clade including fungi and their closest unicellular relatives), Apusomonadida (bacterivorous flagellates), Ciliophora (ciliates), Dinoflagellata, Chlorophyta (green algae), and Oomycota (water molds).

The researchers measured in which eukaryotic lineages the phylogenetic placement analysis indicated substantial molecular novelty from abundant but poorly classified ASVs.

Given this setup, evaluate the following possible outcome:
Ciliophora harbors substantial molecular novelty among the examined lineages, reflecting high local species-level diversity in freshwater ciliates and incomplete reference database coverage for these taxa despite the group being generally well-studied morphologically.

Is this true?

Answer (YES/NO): NO